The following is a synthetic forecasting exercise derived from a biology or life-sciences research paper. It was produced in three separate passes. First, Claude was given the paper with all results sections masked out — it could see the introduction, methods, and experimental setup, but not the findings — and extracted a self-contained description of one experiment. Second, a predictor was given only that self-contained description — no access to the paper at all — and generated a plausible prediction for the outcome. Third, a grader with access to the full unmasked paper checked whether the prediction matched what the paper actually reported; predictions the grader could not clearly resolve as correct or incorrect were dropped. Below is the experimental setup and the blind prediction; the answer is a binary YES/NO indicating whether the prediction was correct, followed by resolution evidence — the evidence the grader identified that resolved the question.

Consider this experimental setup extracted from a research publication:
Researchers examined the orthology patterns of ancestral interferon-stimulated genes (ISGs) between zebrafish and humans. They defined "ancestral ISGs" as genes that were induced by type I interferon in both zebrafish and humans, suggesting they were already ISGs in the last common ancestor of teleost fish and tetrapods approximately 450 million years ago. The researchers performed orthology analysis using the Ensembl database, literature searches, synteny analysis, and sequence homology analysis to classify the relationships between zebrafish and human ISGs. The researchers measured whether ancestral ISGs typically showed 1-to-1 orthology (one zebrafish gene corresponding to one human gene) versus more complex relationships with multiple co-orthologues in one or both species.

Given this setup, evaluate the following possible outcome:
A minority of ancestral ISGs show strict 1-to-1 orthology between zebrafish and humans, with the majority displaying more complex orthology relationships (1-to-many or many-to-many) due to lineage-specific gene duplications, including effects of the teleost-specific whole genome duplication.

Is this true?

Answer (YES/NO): NO